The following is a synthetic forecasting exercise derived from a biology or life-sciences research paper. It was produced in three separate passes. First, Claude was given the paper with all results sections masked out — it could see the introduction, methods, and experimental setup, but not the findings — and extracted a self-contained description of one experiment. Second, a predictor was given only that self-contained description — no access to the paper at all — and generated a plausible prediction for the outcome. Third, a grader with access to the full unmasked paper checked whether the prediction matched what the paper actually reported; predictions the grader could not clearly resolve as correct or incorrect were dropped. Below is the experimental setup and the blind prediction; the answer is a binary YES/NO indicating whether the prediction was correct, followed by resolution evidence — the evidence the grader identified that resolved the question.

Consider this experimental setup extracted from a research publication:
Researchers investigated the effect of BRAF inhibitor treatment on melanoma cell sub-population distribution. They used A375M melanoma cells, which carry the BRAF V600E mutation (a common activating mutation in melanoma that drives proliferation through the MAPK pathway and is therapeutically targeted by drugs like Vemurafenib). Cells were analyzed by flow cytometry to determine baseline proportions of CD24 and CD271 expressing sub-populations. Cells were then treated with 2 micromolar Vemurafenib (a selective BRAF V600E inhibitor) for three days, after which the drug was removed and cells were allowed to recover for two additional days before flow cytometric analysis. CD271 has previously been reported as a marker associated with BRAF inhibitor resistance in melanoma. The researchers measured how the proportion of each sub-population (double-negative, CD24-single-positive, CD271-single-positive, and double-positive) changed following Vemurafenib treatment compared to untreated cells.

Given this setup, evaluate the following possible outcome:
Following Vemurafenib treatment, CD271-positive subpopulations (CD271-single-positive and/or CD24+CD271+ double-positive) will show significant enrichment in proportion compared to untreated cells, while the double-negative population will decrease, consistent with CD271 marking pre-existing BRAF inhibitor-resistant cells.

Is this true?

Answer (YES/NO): YES